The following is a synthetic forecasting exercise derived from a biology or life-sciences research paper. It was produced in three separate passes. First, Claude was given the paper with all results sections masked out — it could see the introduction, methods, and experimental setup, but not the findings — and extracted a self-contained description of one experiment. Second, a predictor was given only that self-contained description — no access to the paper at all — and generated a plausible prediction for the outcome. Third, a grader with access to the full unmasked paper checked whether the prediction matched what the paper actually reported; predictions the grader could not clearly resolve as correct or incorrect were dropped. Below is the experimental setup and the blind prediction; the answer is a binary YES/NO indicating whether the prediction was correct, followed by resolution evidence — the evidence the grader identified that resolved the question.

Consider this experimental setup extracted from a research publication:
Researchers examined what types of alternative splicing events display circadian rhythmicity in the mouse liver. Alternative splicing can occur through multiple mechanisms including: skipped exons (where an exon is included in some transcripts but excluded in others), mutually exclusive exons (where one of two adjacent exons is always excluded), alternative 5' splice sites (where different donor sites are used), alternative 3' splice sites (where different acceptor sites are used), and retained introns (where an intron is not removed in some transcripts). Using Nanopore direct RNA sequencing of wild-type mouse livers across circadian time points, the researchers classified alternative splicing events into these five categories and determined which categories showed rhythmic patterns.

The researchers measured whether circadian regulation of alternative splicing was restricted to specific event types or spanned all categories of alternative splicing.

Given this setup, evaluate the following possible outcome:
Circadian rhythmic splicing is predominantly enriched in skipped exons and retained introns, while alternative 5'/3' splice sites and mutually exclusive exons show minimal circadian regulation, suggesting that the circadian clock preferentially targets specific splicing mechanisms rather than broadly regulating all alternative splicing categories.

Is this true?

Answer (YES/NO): NO